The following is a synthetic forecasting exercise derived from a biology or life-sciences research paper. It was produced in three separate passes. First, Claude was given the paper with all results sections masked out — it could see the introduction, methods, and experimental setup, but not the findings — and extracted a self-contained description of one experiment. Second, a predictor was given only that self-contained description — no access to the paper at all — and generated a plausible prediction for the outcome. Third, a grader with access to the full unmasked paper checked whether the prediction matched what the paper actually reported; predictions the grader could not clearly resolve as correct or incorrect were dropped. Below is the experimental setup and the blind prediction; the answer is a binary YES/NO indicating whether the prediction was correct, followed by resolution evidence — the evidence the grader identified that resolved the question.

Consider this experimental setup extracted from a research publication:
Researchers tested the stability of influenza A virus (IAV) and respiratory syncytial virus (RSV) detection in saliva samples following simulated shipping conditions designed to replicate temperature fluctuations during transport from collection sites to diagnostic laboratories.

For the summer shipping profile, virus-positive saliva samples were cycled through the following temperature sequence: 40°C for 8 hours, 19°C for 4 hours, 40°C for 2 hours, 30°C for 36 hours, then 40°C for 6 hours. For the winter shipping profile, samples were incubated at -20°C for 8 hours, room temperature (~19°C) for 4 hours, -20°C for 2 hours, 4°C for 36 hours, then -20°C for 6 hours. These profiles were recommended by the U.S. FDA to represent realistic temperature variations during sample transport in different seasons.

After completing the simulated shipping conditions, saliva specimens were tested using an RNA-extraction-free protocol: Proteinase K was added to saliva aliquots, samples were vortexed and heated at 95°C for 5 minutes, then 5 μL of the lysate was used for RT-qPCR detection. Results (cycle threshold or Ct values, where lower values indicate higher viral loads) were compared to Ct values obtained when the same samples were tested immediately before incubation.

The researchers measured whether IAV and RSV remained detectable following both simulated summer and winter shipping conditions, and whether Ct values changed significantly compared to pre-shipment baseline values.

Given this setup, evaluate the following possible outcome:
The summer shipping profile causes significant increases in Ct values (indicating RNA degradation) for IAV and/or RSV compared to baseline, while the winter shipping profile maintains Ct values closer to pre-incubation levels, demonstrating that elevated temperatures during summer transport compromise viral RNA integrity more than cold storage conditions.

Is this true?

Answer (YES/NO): NO